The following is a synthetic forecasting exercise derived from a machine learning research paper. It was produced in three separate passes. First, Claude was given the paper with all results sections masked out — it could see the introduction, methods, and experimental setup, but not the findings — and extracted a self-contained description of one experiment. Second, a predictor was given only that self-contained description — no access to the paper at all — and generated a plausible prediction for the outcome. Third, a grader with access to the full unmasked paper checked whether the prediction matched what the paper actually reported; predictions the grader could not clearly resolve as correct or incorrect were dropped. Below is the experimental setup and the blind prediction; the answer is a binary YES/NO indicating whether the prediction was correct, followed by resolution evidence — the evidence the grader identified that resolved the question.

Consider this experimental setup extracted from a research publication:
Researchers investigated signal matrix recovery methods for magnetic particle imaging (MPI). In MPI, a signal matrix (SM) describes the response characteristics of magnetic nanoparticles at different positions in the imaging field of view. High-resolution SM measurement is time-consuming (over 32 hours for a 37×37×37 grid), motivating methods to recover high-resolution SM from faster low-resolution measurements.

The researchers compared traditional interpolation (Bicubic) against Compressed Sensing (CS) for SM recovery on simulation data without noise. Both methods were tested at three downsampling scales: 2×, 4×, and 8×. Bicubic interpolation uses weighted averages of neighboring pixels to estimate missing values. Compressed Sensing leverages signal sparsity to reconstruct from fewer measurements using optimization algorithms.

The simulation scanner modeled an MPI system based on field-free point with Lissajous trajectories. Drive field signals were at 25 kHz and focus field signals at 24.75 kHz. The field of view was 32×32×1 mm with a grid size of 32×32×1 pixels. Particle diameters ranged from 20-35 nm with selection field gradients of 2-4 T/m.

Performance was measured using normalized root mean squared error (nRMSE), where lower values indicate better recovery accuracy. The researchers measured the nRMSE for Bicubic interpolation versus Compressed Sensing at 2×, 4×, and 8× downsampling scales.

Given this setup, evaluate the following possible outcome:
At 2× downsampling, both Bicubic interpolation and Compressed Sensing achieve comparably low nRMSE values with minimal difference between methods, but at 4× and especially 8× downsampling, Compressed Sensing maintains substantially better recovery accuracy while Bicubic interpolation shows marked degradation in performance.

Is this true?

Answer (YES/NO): NO